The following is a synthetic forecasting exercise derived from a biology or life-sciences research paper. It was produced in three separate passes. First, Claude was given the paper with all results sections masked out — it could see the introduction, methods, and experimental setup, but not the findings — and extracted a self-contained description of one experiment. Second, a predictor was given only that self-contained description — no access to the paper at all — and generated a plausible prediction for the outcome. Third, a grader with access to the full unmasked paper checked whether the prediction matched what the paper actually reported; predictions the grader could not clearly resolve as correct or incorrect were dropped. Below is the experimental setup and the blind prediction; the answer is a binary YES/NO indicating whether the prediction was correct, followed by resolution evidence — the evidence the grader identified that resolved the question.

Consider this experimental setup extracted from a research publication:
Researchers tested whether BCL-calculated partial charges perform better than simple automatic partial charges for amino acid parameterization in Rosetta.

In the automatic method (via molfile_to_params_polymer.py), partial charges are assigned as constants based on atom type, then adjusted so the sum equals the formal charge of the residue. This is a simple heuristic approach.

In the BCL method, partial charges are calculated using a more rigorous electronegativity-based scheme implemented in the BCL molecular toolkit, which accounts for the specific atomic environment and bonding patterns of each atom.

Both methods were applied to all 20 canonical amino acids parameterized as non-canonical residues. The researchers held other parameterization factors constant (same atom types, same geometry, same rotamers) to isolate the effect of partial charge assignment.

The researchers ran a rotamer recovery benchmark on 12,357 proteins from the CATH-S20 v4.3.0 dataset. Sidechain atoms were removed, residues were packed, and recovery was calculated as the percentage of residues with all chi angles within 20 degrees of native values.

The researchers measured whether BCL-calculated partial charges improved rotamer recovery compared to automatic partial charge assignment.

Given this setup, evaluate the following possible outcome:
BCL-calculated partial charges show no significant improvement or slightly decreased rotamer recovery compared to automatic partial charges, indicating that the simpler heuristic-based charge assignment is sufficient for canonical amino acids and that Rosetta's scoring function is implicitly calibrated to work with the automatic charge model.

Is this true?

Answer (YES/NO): YES